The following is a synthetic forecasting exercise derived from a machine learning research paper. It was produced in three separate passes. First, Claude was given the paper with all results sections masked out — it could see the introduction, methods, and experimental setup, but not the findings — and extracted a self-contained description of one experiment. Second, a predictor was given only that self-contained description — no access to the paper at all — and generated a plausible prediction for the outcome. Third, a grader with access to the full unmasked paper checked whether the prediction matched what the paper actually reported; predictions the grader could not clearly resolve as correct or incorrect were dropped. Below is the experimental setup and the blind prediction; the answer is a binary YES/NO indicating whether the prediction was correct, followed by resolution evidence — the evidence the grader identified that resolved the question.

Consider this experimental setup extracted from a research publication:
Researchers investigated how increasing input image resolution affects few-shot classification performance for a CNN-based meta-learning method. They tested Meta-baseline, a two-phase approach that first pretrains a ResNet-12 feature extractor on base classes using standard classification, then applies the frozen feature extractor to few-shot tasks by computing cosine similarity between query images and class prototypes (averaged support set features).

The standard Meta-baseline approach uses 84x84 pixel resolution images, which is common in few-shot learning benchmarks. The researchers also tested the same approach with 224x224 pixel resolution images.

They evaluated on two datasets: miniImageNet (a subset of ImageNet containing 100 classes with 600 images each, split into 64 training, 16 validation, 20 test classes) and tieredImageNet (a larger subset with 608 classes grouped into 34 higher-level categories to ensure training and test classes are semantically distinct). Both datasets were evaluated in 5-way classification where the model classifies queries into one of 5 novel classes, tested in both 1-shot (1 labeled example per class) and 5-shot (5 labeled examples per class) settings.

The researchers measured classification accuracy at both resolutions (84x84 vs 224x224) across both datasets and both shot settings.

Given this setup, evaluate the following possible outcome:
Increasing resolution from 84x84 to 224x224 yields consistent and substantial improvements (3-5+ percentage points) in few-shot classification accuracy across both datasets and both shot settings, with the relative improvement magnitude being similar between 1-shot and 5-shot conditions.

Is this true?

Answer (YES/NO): NO